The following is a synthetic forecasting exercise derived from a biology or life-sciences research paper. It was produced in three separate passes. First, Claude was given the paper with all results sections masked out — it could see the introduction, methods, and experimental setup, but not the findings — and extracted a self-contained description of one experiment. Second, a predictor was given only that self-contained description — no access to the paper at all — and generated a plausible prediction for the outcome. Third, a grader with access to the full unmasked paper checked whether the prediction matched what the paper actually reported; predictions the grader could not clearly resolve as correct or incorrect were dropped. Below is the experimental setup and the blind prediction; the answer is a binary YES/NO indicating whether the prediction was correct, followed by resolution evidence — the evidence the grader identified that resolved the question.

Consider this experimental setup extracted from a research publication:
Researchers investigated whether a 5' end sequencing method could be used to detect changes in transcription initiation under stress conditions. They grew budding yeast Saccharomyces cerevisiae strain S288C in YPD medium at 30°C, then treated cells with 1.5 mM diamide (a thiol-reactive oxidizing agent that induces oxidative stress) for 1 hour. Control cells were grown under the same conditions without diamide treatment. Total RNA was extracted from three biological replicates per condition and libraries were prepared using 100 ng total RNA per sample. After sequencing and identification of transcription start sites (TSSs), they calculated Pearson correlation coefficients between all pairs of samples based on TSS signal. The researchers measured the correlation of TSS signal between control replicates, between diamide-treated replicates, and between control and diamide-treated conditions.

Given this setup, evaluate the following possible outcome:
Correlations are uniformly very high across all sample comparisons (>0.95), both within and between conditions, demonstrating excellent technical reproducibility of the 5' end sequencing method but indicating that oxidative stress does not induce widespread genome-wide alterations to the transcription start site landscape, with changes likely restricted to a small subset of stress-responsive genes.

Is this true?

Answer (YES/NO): NO